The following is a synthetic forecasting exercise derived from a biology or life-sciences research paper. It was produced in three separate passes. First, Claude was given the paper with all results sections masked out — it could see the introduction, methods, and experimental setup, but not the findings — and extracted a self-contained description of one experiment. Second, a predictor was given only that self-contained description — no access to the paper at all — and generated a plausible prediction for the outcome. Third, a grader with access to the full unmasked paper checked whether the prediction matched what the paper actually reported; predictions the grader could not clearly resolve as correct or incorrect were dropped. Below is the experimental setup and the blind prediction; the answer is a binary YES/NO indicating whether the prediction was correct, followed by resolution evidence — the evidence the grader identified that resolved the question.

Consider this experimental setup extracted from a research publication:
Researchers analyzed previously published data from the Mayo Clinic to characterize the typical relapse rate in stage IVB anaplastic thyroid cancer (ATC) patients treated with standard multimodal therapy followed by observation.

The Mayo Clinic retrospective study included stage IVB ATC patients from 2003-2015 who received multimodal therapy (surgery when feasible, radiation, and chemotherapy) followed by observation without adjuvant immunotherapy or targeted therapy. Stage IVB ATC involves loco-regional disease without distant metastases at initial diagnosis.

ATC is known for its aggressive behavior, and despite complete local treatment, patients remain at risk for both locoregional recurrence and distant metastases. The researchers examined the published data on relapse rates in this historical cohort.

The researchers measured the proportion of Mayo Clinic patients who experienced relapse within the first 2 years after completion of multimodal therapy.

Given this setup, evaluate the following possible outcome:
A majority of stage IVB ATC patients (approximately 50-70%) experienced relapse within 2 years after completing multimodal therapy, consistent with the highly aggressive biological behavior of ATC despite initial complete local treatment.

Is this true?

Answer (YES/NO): NO